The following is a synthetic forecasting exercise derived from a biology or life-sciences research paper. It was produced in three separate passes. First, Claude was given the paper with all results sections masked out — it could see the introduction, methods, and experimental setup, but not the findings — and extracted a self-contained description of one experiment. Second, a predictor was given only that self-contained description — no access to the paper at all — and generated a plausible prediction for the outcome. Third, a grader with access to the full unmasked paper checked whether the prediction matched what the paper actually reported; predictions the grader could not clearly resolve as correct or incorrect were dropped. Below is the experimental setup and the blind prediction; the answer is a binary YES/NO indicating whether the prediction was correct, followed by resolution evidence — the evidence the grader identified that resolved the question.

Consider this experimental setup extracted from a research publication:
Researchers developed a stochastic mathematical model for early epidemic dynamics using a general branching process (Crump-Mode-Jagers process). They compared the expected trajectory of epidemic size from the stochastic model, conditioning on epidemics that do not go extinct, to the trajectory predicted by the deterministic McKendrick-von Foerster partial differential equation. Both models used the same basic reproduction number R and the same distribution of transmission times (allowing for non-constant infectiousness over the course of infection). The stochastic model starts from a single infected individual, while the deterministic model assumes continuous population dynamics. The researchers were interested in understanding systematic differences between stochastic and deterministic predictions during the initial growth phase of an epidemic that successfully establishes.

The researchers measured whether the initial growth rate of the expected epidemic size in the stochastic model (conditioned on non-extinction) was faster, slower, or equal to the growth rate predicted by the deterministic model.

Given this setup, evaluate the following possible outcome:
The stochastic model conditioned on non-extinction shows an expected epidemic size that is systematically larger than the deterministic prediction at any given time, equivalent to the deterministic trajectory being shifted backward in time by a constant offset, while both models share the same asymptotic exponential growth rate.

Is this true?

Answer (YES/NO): NO